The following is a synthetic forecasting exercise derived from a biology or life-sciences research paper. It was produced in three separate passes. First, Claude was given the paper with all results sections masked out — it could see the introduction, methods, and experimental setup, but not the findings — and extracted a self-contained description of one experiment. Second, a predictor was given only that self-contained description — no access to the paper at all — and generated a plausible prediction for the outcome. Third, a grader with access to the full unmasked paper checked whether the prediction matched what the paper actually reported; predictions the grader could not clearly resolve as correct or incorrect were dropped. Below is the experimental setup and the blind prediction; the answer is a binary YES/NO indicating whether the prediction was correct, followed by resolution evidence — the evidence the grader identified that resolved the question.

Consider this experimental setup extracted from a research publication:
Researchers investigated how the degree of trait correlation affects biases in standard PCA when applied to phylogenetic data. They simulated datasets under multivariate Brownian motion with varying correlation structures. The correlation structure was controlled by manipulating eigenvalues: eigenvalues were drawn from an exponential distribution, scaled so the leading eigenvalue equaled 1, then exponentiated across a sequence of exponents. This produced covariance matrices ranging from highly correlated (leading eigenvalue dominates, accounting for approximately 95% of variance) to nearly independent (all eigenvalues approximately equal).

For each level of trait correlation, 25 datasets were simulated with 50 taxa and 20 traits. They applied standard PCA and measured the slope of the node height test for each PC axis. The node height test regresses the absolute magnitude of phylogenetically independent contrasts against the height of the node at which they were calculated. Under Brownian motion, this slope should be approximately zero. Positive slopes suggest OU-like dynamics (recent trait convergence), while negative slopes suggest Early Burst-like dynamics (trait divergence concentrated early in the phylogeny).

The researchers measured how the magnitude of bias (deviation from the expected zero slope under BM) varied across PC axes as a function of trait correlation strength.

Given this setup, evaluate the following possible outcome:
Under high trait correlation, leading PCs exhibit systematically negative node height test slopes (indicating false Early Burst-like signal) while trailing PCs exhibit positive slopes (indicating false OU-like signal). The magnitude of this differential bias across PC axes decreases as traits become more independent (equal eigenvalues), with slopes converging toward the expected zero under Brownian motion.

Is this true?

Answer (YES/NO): NO